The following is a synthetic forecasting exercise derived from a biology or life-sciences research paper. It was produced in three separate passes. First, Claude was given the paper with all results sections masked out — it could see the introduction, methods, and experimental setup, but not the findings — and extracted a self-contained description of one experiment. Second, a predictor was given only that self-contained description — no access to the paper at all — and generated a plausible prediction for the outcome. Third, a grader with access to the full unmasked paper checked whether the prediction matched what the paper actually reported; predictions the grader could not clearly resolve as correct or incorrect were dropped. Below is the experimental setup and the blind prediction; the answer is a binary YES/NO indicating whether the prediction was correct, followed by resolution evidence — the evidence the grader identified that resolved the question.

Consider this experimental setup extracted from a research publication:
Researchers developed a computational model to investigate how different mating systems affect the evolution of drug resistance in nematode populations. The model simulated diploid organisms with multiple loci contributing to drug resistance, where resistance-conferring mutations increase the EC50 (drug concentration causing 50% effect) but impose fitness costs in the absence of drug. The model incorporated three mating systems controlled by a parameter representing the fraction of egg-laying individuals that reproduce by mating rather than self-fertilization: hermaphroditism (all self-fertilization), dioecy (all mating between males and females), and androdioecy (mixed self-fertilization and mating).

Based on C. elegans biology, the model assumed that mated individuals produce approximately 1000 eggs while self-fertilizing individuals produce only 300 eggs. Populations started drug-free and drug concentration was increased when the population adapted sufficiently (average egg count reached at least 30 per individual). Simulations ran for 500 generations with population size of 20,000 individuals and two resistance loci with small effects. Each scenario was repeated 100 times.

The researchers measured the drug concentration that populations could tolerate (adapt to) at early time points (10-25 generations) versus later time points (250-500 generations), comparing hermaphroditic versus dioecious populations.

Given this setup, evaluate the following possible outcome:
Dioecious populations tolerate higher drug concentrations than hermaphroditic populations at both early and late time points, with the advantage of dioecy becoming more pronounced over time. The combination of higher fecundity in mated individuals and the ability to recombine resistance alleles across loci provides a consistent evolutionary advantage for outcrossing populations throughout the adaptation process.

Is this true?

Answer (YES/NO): NO